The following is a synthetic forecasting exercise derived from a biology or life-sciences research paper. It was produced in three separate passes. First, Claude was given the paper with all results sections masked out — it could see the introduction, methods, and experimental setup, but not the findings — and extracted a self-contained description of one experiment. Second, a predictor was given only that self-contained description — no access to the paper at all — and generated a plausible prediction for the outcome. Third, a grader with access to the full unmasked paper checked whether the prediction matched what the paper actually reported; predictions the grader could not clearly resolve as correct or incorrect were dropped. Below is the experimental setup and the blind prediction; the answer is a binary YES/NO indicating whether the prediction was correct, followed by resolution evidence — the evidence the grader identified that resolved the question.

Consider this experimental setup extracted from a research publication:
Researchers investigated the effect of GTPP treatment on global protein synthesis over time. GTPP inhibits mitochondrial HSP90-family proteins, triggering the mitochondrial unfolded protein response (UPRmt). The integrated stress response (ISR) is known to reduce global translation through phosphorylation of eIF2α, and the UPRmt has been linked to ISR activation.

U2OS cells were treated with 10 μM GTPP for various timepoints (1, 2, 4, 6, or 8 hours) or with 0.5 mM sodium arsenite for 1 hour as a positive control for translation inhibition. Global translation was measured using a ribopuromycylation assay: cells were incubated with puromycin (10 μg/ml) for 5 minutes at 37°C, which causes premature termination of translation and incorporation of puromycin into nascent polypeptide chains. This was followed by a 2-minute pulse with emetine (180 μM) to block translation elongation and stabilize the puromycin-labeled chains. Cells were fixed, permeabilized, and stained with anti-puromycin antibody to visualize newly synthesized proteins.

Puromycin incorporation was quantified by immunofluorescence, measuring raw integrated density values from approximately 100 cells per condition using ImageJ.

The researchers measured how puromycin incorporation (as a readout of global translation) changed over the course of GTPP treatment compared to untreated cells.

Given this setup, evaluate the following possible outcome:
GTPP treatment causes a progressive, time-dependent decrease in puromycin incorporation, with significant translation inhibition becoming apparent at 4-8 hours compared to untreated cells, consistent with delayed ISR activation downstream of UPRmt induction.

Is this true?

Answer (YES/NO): NO